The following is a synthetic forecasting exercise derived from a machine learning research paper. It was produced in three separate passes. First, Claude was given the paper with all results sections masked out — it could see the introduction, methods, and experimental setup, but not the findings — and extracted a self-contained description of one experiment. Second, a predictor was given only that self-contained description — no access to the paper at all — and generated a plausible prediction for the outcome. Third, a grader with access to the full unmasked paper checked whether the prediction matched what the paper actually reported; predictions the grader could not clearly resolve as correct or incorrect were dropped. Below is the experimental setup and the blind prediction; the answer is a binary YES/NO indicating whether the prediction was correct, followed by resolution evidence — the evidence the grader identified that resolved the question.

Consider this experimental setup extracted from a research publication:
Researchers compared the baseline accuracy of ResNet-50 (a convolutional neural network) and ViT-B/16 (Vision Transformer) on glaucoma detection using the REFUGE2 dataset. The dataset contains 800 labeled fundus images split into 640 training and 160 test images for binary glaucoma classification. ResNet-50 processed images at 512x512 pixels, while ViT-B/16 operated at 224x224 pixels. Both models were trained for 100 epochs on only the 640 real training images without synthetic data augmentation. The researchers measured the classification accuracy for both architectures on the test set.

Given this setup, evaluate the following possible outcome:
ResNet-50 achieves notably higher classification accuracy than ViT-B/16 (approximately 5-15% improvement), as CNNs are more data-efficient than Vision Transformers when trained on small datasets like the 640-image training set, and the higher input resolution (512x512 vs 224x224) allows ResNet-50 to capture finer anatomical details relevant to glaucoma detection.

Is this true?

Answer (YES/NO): NO